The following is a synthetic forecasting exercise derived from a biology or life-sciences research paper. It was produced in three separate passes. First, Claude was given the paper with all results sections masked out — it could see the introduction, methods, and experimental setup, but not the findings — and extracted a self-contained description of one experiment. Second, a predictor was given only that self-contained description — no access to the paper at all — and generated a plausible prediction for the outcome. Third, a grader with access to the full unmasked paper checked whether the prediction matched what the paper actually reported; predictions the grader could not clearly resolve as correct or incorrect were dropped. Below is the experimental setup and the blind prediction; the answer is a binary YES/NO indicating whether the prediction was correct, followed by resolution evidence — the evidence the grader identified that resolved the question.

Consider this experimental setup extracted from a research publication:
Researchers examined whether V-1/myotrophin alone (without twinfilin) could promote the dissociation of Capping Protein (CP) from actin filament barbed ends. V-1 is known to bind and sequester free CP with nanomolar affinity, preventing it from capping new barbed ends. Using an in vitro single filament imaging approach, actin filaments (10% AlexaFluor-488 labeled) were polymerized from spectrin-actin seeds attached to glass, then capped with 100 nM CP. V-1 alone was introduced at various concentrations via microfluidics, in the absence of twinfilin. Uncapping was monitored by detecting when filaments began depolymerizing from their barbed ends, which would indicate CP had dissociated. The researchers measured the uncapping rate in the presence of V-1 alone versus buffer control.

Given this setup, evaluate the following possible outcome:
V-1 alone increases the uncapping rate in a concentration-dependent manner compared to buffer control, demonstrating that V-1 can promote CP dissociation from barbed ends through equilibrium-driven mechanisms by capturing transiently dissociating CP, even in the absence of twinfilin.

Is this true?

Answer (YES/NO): NO